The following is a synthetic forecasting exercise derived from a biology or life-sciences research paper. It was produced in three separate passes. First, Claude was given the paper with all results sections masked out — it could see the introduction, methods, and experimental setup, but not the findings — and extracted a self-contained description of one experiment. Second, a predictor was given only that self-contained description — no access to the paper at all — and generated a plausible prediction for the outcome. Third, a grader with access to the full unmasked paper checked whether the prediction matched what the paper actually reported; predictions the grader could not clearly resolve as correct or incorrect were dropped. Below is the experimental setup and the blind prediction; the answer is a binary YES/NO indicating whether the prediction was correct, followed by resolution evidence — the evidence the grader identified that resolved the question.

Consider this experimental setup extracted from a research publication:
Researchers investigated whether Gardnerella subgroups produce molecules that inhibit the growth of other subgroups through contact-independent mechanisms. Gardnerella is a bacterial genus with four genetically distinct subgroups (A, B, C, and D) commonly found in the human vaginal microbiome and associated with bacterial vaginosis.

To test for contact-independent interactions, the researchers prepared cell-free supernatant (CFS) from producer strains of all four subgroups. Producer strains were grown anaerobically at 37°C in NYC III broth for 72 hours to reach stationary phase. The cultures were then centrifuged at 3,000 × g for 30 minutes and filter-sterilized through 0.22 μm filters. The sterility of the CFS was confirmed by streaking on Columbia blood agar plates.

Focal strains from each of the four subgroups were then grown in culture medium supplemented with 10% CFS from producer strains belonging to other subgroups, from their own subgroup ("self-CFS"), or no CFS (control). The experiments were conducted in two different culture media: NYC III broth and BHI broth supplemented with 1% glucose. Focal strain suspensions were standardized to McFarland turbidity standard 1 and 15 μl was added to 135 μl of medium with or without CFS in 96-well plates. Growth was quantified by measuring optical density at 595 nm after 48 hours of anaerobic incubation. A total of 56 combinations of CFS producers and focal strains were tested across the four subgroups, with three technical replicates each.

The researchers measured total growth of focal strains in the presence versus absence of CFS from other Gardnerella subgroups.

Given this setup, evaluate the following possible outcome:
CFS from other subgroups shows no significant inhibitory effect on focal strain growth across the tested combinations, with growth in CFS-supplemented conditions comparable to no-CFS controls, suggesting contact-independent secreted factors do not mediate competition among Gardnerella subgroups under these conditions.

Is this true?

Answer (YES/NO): YES